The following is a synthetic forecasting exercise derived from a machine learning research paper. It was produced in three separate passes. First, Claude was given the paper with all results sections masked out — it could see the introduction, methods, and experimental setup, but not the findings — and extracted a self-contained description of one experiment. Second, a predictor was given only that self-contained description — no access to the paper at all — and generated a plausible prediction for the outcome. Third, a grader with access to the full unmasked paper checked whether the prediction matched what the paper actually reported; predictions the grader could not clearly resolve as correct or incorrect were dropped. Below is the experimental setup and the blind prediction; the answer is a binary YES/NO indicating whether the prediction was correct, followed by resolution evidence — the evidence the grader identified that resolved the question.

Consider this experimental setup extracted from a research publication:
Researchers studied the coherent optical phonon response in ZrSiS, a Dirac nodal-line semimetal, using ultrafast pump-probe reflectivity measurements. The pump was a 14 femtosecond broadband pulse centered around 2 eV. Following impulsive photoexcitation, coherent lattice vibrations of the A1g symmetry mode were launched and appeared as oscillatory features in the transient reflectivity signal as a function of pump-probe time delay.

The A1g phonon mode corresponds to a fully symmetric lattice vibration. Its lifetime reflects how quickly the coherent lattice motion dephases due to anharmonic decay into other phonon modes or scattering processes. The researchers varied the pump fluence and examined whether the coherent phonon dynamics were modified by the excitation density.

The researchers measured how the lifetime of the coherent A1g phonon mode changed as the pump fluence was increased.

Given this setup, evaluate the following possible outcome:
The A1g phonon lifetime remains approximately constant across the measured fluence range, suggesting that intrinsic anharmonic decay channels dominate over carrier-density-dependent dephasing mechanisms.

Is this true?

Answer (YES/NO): YES